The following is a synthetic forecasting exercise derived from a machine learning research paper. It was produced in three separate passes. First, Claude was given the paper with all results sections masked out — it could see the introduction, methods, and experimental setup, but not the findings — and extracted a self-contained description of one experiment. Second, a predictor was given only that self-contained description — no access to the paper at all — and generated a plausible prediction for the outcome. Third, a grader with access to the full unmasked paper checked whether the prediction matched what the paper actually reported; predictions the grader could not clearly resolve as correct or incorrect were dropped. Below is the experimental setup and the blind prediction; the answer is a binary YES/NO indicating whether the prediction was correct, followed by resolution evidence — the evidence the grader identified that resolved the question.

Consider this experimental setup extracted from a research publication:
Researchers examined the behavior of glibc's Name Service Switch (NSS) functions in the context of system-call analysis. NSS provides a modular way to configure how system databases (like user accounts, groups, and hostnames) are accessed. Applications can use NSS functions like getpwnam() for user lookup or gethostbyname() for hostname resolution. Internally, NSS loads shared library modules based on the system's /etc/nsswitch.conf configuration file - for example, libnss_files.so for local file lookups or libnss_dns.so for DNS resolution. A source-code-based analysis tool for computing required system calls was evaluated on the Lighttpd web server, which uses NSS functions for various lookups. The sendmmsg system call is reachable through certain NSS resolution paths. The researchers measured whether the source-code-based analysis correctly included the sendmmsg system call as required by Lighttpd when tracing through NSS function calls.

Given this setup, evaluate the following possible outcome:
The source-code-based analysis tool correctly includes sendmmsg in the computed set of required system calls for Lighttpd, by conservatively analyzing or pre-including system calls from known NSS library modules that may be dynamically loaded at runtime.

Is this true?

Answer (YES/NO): NO